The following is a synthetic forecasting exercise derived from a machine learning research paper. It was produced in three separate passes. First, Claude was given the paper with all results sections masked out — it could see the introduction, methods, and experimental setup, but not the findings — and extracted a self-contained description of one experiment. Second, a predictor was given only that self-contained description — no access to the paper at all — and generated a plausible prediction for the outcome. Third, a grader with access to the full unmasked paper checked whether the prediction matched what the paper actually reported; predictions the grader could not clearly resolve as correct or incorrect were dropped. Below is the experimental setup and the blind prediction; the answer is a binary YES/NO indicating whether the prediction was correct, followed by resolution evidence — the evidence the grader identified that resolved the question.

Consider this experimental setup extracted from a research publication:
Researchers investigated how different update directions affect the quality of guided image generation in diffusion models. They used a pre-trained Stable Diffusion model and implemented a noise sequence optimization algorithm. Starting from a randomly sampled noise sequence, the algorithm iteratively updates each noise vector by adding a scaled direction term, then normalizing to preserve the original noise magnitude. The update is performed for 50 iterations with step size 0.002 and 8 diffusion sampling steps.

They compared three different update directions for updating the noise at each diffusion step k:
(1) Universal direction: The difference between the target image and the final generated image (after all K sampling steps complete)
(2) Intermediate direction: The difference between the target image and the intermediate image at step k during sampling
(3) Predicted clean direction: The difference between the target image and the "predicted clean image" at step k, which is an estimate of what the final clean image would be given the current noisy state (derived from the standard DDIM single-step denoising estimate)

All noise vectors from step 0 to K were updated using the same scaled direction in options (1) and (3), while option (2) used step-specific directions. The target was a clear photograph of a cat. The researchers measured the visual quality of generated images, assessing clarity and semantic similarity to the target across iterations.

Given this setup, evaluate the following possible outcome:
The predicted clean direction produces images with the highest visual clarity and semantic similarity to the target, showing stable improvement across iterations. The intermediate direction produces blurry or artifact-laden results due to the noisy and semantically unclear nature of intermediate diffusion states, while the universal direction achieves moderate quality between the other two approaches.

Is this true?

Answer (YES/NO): NO